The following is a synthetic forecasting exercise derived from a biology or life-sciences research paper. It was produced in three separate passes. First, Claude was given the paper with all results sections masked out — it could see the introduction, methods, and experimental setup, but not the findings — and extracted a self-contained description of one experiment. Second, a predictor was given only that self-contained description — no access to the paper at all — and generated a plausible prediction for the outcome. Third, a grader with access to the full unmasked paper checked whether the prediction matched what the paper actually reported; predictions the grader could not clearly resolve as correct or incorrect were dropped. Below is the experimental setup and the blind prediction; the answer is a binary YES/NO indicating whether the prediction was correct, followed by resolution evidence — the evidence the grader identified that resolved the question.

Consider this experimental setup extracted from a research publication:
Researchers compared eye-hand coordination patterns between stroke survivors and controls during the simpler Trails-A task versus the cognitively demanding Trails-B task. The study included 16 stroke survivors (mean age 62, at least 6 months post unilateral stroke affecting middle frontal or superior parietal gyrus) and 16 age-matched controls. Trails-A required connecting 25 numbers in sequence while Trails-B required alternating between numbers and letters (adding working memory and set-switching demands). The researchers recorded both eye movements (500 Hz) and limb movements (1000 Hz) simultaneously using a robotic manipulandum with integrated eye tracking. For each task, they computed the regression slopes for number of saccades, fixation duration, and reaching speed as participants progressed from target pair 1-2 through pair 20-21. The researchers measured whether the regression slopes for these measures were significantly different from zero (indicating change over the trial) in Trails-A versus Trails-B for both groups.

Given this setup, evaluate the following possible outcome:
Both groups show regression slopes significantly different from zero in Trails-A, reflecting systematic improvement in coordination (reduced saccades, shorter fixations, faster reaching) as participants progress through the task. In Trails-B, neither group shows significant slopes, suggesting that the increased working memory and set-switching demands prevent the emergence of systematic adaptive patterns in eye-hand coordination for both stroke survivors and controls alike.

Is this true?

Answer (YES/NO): NO